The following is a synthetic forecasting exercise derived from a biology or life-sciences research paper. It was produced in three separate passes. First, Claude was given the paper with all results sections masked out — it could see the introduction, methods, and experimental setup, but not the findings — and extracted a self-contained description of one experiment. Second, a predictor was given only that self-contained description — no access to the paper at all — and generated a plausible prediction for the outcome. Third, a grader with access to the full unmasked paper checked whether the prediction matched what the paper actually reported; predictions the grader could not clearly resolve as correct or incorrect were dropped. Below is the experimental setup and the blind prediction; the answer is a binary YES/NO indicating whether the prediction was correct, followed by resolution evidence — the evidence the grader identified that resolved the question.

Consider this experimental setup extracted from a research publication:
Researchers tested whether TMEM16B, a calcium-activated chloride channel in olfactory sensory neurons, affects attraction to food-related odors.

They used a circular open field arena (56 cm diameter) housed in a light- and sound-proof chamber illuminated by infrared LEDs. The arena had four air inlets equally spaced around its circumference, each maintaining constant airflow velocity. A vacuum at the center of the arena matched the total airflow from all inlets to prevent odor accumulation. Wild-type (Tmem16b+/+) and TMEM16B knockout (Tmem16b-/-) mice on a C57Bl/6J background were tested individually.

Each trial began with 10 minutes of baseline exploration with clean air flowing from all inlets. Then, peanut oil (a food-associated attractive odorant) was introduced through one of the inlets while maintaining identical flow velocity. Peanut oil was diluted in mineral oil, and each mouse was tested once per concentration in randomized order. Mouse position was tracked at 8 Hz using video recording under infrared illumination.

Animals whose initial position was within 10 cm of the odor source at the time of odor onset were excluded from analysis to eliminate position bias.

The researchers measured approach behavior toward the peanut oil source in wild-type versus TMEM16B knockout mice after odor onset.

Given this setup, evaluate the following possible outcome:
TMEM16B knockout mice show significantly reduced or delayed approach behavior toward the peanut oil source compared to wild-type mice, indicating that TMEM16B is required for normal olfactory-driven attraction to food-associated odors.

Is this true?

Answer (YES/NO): NO